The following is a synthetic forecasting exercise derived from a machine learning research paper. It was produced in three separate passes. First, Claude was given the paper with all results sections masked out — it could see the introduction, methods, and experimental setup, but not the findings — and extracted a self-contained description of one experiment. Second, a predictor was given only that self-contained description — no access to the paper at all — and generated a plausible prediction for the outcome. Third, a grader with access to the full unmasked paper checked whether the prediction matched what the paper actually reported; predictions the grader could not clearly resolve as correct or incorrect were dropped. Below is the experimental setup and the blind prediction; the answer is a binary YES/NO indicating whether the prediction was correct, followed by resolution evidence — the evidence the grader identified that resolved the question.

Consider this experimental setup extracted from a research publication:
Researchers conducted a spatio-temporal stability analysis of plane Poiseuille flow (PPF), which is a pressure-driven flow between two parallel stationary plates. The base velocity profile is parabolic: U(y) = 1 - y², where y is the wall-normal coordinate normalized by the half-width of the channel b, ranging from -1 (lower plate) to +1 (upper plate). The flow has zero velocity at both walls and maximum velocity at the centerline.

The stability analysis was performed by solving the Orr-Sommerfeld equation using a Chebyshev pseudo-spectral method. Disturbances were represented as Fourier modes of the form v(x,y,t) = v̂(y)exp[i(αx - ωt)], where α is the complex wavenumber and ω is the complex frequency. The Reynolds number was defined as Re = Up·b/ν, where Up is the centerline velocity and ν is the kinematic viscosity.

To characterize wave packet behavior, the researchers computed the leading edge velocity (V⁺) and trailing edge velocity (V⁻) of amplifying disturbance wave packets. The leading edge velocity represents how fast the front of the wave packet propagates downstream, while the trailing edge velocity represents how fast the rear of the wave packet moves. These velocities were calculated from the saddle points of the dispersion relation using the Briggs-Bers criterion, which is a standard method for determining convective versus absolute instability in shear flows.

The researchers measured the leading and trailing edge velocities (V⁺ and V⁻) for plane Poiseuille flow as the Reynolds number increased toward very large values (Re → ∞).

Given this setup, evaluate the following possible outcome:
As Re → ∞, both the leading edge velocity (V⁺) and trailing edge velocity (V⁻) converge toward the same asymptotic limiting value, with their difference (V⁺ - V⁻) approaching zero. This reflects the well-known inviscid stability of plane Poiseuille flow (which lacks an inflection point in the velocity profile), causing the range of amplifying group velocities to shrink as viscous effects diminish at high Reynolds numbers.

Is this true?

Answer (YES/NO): YES